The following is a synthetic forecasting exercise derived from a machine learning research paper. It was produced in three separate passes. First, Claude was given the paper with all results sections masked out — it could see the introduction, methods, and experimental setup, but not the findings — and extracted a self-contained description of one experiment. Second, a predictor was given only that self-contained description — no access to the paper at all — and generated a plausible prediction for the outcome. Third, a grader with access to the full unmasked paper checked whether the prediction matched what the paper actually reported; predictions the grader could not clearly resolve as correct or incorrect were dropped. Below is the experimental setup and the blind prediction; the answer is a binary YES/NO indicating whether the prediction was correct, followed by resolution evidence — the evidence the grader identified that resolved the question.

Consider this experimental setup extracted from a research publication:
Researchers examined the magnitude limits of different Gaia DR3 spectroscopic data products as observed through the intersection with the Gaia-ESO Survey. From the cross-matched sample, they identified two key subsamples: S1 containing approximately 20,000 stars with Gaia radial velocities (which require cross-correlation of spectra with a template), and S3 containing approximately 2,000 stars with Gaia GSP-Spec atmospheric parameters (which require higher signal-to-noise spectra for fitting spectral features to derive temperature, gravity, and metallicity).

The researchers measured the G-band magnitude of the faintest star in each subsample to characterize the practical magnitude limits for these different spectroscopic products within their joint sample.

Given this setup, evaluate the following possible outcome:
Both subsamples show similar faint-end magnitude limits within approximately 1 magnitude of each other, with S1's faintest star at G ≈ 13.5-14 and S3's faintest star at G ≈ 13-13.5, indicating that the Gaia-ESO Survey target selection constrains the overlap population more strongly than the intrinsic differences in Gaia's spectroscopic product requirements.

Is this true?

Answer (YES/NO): NO